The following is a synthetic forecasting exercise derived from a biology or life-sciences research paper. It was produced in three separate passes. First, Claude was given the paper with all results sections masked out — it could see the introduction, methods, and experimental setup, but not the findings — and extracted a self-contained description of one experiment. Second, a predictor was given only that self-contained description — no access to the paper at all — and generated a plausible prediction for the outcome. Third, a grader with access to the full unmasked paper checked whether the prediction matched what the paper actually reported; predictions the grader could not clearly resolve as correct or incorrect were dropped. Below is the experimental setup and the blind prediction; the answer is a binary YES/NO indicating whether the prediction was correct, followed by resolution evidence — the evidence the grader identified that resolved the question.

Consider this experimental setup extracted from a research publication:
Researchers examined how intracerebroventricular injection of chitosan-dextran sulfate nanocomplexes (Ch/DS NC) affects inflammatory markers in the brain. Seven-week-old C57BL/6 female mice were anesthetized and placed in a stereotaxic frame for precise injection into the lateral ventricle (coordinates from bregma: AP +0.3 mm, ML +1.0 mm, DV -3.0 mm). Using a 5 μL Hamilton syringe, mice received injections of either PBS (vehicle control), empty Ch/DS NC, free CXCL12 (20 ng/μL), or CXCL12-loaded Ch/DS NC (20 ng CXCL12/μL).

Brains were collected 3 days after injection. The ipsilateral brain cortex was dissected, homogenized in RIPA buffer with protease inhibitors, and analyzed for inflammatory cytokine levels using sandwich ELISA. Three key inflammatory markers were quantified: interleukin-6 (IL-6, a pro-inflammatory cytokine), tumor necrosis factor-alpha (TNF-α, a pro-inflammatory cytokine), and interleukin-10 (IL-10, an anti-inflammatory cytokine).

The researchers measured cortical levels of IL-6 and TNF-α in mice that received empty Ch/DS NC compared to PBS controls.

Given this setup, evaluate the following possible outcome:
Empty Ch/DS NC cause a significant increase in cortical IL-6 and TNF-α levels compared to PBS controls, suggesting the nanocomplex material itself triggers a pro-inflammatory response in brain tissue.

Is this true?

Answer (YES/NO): NO